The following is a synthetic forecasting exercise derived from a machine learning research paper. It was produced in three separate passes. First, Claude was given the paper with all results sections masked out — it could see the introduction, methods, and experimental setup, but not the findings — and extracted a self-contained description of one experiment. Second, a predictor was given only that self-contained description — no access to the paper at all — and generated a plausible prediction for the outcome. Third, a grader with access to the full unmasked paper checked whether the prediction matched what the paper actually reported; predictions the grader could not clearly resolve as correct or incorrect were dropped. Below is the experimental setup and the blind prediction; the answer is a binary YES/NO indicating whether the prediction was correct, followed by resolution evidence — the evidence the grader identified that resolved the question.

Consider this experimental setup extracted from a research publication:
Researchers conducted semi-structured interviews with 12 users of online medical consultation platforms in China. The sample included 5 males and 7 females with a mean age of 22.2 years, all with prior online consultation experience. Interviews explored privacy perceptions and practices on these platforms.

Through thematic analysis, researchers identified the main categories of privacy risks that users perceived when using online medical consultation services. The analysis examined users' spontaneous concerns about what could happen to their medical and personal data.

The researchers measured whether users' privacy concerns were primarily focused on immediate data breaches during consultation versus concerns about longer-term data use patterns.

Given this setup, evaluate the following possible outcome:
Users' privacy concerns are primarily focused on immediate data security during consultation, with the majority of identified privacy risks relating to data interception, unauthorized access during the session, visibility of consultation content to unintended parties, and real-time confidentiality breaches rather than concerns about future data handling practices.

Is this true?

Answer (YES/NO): NO